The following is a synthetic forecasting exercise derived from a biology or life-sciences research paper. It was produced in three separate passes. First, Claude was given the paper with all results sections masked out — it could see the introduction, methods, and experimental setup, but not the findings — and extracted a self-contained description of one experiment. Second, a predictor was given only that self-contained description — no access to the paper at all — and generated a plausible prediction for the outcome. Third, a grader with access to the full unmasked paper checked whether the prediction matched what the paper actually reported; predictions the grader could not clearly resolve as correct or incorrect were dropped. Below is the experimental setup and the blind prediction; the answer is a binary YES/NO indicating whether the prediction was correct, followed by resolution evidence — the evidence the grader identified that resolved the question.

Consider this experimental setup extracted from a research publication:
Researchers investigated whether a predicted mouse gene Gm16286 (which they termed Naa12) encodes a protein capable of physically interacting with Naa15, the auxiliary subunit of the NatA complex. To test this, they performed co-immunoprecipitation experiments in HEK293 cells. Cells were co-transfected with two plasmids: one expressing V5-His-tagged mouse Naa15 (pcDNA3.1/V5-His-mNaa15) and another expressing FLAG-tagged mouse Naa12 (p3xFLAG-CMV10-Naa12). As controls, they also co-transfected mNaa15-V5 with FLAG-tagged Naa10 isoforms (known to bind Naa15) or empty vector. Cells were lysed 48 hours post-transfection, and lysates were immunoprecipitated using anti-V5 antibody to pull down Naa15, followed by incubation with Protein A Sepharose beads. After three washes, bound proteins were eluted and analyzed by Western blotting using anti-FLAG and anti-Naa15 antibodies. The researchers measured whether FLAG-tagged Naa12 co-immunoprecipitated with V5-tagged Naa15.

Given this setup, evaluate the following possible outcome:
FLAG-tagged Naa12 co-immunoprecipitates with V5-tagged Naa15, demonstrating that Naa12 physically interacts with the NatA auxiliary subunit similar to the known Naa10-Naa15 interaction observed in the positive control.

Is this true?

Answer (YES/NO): YES